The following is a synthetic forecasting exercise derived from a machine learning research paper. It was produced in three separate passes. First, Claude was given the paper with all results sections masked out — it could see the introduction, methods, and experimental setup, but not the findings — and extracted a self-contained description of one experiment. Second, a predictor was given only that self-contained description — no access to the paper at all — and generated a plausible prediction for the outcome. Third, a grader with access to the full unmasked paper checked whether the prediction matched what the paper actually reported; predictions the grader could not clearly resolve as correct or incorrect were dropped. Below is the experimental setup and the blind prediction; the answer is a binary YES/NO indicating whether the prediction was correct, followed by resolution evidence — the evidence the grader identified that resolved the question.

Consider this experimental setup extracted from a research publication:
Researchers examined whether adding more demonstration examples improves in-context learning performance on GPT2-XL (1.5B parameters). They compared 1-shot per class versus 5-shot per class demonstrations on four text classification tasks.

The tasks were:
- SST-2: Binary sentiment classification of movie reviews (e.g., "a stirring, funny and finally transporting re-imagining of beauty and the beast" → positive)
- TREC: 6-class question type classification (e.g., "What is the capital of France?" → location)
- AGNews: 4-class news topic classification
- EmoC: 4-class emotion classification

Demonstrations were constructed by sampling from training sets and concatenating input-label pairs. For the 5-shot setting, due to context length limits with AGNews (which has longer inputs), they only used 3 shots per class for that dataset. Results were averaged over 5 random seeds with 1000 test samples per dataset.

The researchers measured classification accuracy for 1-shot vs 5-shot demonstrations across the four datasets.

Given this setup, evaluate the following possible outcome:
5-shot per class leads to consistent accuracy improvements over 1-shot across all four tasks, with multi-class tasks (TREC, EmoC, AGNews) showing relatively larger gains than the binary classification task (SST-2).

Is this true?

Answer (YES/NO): NO